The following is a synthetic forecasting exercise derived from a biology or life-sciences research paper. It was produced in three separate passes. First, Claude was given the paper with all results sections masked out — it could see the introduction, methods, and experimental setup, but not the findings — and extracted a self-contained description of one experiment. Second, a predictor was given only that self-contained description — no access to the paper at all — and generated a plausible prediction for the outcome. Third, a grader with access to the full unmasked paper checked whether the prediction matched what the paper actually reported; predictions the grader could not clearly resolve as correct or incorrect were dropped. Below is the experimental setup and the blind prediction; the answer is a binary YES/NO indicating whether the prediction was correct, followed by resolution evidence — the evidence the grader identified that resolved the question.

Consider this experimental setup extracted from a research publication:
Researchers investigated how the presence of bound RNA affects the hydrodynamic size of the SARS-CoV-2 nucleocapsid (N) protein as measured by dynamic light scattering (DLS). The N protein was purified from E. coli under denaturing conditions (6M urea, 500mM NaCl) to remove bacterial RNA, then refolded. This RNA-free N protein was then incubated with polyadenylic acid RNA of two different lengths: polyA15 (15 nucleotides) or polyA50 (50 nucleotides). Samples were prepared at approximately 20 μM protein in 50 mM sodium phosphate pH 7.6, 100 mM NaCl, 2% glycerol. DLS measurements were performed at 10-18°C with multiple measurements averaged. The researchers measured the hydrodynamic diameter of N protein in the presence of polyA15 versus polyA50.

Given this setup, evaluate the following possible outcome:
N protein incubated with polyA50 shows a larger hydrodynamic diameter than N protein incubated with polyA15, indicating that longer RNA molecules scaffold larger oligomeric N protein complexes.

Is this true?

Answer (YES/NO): YES